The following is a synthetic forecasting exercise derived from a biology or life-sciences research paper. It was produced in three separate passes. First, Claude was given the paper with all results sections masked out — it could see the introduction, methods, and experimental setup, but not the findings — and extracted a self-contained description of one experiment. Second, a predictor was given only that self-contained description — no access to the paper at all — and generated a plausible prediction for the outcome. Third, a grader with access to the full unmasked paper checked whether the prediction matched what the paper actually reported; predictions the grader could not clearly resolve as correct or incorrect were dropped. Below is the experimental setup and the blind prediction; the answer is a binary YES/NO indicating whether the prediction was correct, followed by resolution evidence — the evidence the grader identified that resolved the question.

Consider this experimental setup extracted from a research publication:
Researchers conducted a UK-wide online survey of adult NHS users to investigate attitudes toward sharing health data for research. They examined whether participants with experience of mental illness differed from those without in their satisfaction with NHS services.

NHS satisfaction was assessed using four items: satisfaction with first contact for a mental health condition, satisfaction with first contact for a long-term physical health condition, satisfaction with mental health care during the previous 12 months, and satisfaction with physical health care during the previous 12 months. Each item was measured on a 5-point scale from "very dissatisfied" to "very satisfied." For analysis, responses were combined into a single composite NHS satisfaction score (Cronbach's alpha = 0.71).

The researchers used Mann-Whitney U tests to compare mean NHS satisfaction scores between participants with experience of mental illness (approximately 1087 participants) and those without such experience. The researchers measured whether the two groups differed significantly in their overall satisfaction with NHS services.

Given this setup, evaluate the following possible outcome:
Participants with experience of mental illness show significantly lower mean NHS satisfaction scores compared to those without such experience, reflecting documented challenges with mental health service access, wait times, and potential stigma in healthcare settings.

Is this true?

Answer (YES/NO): YES